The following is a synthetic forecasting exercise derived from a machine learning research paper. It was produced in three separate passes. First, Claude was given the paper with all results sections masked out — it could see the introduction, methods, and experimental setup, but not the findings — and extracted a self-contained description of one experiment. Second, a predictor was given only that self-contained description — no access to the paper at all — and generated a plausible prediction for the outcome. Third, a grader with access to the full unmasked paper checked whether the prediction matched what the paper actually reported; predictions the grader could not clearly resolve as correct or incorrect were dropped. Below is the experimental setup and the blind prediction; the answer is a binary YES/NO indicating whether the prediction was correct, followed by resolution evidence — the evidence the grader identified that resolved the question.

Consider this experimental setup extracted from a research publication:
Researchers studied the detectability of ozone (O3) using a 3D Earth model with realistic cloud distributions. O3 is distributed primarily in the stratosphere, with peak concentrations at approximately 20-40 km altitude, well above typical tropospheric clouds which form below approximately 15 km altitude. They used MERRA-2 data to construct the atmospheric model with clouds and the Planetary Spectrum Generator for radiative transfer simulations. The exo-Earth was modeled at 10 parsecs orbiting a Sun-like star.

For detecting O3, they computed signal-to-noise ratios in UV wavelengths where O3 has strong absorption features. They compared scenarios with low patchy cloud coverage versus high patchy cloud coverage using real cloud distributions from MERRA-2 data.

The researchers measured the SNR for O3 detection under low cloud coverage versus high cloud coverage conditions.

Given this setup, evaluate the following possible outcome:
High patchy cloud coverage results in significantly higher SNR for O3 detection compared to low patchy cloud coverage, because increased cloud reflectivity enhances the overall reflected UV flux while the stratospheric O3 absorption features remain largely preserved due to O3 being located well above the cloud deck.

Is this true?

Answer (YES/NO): NO